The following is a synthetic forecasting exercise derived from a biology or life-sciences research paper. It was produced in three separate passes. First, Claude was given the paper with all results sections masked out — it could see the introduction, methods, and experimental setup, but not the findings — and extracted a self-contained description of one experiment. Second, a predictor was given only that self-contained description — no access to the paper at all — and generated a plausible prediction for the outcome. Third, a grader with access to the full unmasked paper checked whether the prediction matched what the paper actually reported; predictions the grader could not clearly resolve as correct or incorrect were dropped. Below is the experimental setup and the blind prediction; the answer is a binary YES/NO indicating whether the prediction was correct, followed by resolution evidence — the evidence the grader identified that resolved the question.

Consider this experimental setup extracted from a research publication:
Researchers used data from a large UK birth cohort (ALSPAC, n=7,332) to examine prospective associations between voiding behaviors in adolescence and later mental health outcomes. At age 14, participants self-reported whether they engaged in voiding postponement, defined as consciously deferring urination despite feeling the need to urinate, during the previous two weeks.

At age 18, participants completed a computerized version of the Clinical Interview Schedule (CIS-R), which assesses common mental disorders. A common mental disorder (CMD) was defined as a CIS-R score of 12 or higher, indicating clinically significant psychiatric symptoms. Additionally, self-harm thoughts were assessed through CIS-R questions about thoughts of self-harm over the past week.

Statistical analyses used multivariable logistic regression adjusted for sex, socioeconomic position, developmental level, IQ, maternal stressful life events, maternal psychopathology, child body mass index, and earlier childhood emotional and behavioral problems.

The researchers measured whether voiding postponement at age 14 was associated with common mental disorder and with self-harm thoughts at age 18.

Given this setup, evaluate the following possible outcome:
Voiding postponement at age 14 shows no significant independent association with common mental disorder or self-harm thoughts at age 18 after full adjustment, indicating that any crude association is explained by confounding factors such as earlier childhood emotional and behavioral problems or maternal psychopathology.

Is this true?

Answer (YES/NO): NO